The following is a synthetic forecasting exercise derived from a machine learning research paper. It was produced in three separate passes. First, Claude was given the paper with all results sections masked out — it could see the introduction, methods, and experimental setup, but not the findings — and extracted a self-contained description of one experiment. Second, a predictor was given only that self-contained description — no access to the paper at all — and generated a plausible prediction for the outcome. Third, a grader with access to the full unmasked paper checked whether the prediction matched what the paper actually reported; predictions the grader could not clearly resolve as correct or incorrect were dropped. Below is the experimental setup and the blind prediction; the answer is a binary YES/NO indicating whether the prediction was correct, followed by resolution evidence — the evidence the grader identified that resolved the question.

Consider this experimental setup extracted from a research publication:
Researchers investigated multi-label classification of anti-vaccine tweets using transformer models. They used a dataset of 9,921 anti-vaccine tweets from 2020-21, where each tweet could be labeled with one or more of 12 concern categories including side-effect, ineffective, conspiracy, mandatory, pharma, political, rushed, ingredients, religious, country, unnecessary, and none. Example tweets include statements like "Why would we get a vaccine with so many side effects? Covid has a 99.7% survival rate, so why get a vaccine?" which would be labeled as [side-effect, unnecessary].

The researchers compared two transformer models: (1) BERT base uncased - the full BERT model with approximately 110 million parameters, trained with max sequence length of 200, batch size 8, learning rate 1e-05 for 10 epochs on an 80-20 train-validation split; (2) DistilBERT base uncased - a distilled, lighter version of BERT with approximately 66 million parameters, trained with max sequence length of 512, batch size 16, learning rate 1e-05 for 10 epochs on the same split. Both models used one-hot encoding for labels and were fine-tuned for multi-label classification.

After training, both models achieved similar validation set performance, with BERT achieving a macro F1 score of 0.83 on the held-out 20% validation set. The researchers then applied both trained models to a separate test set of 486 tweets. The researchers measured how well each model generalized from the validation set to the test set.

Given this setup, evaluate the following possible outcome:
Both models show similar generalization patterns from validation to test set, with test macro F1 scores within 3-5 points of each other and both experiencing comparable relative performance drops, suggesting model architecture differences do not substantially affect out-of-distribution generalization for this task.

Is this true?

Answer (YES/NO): NO